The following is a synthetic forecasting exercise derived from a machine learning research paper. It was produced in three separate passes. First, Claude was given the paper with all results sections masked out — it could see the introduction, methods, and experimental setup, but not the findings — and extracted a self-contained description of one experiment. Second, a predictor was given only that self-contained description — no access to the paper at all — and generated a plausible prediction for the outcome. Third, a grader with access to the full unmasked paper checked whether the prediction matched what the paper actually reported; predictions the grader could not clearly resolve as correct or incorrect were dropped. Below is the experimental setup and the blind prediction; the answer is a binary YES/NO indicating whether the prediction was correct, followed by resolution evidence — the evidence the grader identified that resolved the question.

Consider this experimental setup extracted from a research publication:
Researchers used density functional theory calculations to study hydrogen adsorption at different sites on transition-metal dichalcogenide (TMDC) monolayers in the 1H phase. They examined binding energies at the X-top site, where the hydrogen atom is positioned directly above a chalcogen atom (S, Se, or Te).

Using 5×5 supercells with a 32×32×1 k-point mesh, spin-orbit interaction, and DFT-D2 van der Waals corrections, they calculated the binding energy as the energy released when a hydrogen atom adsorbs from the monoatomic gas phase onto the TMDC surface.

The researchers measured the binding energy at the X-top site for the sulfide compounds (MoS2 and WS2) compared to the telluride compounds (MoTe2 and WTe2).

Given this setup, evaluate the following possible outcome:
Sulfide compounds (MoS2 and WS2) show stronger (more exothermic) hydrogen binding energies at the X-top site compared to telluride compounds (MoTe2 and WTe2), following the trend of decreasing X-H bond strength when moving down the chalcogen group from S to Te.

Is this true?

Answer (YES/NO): YES